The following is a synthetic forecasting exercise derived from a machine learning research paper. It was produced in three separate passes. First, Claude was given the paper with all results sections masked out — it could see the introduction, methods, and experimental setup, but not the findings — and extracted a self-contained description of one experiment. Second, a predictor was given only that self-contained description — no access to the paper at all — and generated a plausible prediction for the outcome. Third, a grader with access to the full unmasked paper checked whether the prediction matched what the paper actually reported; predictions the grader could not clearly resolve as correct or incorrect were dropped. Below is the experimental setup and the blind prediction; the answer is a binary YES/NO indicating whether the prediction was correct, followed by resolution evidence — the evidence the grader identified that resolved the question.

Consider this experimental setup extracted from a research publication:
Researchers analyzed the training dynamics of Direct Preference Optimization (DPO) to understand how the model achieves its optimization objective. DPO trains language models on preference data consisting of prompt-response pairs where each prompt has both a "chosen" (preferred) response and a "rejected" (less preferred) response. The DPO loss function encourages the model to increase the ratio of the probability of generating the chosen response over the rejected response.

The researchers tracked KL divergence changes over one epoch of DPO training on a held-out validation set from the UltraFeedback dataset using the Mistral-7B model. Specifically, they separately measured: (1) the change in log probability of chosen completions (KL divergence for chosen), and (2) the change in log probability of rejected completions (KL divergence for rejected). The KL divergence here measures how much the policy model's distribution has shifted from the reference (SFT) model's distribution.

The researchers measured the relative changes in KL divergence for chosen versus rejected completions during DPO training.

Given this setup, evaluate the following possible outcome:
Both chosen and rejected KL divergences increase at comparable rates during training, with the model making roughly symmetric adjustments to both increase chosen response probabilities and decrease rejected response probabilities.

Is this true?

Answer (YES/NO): NO